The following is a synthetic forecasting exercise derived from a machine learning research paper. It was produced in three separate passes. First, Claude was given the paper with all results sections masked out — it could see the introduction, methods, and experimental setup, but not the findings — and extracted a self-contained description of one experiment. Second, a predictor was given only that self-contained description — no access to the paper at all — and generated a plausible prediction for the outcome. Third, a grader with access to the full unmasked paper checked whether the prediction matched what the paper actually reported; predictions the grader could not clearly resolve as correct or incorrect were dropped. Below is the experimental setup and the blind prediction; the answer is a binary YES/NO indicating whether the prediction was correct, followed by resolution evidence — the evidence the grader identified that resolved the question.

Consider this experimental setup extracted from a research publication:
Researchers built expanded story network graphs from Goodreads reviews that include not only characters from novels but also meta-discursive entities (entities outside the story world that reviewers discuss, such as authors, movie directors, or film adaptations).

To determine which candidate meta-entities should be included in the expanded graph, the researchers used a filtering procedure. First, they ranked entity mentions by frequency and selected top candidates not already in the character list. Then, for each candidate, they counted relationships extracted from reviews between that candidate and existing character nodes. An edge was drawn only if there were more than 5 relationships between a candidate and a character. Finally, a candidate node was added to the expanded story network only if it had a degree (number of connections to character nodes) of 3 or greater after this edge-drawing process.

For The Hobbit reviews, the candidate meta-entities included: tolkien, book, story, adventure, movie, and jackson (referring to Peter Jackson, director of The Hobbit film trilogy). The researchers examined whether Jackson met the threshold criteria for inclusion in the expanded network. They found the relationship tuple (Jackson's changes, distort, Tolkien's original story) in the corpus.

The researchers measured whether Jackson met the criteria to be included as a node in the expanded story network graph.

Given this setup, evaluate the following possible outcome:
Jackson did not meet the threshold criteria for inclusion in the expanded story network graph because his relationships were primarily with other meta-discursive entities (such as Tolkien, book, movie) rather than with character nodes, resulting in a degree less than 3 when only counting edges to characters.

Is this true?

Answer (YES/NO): YES